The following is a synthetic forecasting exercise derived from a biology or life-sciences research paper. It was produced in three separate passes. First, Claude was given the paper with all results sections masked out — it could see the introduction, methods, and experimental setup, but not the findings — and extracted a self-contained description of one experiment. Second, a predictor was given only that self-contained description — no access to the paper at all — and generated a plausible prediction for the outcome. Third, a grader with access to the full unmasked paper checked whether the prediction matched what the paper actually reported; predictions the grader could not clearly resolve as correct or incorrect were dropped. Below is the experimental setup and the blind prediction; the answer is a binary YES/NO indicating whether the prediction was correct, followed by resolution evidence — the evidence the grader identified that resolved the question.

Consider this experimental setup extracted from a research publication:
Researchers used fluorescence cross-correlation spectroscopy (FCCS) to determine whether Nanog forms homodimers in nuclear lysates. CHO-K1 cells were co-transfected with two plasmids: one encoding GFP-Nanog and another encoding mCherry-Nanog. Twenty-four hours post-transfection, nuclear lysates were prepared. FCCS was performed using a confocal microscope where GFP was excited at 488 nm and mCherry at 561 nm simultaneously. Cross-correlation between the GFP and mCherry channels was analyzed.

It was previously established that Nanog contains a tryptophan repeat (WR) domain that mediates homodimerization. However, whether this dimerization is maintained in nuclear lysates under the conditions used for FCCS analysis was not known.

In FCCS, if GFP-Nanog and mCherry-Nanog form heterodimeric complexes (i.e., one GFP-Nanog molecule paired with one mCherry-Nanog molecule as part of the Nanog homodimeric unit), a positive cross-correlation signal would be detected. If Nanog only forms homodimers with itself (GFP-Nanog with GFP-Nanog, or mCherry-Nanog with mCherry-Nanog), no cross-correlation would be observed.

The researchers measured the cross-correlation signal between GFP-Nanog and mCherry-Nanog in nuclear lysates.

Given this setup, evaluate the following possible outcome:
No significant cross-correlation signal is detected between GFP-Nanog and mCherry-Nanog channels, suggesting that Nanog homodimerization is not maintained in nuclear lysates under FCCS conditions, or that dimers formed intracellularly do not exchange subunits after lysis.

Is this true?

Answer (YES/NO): NO